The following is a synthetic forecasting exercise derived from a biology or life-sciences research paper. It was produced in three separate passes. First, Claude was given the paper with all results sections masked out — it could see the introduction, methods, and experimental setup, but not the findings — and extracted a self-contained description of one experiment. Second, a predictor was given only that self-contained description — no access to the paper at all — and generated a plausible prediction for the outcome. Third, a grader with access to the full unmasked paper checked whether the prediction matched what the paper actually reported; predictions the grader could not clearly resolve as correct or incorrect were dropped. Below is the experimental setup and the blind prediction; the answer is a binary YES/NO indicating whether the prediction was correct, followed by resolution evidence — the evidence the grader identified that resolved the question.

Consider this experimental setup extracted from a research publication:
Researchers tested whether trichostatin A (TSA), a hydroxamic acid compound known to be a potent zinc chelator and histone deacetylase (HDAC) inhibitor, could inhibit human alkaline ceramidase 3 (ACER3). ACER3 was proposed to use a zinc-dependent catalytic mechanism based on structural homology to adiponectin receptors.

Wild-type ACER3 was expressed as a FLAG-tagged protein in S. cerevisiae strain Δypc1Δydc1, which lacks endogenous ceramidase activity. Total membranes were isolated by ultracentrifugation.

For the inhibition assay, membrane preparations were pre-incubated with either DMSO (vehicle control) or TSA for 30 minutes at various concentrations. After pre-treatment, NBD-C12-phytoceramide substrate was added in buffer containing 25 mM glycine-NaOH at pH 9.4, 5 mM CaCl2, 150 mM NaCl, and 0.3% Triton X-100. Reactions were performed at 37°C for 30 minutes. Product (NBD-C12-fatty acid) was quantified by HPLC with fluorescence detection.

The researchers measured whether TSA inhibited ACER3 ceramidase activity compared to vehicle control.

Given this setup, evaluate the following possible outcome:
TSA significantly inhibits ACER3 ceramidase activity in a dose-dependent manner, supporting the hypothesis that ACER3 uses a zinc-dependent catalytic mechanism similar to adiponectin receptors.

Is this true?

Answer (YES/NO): YES